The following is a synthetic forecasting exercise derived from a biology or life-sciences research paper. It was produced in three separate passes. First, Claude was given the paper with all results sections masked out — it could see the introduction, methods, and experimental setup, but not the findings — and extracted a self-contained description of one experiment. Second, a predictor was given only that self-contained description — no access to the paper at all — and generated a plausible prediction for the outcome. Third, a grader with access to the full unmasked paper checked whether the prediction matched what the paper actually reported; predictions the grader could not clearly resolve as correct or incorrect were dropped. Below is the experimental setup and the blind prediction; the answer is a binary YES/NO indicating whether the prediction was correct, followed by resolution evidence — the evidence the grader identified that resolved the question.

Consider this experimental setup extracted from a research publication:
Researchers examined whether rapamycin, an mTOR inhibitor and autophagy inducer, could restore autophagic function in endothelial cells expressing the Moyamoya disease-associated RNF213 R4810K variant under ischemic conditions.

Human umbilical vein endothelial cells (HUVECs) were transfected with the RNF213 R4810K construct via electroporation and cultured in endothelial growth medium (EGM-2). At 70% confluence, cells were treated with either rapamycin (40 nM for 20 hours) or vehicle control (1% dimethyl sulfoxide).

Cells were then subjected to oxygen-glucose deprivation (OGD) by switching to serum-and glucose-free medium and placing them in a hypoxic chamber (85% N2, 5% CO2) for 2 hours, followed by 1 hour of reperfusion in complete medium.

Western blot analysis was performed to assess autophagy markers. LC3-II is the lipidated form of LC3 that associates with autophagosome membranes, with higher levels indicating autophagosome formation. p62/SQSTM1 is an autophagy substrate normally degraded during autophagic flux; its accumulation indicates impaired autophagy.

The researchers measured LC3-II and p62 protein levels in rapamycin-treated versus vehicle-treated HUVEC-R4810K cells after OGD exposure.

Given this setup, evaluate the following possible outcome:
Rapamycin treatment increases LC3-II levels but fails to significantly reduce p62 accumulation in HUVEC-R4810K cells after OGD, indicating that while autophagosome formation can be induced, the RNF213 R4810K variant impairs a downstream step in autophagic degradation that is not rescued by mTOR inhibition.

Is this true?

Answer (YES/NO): NO